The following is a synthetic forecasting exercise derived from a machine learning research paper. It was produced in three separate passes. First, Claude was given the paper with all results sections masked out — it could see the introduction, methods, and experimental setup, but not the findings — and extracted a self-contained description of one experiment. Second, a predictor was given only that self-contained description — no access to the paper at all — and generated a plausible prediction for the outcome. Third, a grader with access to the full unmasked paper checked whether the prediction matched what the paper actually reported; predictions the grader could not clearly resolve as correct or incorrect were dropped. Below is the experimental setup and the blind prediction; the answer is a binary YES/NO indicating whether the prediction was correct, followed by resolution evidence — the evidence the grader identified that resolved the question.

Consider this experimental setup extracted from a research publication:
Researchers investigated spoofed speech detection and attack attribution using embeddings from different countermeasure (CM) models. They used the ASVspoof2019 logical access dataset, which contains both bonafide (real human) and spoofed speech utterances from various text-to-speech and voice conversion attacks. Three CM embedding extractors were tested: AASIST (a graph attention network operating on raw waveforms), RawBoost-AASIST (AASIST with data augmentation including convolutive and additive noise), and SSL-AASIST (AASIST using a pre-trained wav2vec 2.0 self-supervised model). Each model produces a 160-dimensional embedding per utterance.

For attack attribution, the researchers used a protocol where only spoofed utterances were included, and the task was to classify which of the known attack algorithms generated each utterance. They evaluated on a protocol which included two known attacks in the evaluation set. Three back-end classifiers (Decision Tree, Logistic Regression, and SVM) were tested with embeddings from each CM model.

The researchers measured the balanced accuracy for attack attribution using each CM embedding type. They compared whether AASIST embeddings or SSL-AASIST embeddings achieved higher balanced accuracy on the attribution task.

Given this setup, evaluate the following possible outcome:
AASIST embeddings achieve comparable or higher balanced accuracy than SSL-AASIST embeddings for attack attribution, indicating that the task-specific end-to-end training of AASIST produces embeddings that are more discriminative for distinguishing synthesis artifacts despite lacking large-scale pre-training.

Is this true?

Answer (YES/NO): YES